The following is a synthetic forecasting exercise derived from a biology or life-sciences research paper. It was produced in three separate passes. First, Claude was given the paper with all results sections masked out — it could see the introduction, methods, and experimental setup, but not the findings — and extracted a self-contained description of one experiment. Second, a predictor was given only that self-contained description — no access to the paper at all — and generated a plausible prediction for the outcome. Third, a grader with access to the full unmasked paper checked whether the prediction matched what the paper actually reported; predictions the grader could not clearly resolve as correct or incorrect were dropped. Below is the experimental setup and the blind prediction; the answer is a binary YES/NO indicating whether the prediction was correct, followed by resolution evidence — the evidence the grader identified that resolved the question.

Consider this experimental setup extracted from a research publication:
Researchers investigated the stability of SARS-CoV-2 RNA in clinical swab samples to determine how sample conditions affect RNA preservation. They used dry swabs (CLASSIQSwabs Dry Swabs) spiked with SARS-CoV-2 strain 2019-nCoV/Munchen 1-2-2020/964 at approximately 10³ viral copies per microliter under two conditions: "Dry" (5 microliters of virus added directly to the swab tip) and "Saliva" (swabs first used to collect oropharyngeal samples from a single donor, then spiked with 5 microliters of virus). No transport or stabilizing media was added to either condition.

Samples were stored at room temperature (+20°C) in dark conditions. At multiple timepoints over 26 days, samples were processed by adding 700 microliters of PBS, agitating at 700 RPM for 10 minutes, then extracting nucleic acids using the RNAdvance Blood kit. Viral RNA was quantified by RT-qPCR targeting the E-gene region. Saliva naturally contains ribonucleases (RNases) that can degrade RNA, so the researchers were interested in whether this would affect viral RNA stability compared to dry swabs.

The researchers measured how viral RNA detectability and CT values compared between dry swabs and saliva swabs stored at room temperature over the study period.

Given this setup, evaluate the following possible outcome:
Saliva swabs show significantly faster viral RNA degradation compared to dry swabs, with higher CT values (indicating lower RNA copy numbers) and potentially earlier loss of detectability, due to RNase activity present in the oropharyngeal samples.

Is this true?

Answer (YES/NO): NO